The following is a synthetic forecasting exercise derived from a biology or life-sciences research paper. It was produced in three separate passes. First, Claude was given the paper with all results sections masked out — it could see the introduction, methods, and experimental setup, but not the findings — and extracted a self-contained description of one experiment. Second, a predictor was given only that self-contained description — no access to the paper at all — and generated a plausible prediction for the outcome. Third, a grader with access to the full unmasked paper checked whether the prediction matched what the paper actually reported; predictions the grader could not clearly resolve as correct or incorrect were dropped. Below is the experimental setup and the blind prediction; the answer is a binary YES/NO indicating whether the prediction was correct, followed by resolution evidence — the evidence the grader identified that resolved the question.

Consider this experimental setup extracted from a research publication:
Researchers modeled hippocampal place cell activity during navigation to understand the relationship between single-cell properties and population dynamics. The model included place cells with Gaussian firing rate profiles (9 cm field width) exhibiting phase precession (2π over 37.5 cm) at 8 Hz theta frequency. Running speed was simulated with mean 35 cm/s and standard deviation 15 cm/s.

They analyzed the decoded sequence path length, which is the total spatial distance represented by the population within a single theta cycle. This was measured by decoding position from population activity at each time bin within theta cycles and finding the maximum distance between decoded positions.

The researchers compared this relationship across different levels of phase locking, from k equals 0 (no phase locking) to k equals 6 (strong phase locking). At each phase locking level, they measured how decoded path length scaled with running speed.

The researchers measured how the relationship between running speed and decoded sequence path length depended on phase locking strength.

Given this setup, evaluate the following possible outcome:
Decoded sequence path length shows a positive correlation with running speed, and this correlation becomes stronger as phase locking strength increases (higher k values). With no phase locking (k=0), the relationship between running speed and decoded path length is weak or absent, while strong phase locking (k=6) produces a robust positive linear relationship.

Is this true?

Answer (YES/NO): NO